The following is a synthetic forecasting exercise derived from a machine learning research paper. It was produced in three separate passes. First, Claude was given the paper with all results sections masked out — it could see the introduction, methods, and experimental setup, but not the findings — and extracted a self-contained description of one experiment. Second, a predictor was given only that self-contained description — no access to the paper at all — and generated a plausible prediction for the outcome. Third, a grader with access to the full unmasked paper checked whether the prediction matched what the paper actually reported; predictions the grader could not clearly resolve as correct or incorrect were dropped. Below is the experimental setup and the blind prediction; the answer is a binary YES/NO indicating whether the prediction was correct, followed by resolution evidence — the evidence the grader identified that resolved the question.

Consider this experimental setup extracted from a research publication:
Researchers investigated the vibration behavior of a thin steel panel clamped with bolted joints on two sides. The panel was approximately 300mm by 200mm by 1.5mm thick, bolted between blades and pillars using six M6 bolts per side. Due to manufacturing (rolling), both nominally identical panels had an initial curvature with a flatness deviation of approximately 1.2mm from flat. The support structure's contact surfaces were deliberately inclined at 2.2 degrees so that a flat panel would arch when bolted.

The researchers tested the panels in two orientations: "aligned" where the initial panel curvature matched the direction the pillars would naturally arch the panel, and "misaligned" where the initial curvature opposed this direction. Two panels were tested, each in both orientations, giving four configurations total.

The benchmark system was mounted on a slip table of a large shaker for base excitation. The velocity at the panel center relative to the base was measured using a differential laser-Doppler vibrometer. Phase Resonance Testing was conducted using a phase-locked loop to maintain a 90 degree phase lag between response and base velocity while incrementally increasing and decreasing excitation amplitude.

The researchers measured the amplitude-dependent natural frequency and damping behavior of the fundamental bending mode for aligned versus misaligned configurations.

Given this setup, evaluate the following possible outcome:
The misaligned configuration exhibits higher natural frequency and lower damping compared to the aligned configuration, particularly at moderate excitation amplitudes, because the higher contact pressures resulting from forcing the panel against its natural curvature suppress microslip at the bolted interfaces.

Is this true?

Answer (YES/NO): NO